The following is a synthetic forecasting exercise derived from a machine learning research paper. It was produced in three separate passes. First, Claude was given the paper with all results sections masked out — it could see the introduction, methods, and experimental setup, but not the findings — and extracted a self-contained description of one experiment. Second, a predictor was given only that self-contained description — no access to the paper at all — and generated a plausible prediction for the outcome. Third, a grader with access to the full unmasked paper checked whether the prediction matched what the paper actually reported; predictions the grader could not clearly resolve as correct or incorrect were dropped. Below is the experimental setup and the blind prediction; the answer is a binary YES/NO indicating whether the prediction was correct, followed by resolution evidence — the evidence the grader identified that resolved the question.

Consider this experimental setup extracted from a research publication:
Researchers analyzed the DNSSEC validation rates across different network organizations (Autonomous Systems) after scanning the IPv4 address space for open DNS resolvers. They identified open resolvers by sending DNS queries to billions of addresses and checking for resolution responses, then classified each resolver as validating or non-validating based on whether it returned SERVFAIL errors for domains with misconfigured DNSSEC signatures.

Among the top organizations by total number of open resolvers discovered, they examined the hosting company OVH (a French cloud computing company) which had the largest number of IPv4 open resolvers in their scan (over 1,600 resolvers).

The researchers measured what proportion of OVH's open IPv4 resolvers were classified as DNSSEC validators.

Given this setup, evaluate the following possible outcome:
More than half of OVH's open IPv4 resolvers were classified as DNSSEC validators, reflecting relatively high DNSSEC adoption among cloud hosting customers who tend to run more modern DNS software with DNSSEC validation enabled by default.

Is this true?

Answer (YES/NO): NO